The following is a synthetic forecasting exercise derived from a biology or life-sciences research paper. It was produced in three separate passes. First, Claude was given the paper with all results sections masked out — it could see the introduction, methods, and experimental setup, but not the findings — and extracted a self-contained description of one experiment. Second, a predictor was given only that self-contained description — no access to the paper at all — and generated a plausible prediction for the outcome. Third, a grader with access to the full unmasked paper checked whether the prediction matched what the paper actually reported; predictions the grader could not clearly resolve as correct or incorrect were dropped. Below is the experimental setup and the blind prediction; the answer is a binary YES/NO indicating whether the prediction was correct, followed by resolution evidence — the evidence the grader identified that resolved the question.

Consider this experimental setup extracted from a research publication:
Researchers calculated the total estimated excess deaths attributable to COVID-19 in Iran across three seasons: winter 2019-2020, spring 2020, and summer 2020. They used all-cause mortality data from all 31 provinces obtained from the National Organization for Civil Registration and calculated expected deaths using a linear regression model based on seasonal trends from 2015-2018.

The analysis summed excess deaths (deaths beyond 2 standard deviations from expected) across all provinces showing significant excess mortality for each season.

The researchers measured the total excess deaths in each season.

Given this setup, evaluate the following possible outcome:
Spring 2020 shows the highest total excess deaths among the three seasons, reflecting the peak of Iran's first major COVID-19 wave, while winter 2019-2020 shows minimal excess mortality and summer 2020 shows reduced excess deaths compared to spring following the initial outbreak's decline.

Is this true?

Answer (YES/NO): NO